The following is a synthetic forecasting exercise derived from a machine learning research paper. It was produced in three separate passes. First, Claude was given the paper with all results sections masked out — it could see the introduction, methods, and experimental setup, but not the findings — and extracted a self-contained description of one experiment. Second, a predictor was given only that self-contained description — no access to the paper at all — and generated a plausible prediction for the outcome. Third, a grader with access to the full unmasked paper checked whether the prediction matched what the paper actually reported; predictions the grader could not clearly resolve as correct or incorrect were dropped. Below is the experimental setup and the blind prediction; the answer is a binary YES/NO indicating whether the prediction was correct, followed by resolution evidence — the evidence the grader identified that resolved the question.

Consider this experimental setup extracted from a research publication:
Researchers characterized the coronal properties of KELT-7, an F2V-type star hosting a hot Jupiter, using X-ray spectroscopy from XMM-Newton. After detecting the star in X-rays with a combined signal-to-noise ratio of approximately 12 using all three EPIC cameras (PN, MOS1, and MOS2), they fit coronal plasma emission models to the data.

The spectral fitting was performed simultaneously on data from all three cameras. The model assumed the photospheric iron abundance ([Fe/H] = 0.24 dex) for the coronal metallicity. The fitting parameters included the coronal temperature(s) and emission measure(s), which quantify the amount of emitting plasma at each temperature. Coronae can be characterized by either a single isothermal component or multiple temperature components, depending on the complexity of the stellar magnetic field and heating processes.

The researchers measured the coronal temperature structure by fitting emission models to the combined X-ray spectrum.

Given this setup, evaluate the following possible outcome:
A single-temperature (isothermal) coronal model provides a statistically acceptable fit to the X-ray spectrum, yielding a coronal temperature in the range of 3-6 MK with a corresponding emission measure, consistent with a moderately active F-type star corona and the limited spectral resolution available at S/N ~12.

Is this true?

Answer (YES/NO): NO